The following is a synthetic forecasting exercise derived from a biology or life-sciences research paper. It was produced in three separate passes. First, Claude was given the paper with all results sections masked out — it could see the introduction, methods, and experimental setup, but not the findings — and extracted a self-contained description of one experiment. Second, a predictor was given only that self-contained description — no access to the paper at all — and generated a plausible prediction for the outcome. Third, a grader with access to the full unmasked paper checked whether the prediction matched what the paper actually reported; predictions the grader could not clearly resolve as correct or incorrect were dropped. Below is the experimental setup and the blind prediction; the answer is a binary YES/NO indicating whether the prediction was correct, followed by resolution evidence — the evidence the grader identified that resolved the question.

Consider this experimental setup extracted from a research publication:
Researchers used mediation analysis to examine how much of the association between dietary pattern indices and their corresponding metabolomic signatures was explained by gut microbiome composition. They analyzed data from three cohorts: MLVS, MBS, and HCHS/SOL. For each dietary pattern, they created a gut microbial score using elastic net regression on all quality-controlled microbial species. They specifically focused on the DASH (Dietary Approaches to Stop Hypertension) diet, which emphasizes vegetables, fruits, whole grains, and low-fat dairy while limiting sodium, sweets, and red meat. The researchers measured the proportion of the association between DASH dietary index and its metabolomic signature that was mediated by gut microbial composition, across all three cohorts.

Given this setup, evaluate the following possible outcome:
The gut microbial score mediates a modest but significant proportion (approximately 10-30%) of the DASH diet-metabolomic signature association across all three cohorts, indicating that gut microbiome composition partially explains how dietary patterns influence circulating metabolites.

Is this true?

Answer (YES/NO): NO